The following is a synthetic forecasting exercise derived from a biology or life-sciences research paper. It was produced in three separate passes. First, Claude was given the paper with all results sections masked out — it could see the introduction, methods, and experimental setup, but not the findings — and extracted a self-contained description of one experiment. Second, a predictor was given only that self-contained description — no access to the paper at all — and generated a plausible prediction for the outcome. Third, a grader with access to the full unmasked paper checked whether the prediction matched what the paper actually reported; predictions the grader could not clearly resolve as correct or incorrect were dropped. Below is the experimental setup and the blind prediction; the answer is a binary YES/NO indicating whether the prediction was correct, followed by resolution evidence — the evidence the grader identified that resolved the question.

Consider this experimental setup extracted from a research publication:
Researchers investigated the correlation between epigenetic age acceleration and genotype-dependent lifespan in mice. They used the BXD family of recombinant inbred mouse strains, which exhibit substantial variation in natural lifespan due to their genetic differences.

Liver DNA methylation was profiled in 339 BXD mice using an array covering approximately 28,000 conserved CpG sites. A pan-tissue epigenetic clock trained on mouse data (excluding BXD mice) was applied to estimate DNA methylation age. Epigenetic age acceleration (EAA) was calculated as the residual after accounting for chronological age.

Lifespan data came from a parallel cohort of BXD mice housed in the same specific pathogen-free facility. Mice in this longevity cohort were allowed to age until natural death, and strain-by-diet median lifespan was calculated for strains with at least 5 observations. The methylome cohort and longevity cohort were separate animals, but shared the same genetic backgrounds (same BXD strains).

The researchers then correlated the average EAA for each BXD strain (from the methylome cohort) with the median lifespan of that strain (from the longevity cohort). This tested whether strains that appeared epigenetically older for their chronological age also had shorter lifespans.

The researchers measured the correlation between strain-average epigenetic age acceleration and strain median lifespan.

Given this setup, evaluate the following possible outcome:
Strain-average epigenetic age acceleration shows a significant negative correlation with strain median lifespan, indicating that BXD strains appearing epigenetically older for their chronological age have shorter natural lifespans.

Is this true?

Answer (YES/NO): YES